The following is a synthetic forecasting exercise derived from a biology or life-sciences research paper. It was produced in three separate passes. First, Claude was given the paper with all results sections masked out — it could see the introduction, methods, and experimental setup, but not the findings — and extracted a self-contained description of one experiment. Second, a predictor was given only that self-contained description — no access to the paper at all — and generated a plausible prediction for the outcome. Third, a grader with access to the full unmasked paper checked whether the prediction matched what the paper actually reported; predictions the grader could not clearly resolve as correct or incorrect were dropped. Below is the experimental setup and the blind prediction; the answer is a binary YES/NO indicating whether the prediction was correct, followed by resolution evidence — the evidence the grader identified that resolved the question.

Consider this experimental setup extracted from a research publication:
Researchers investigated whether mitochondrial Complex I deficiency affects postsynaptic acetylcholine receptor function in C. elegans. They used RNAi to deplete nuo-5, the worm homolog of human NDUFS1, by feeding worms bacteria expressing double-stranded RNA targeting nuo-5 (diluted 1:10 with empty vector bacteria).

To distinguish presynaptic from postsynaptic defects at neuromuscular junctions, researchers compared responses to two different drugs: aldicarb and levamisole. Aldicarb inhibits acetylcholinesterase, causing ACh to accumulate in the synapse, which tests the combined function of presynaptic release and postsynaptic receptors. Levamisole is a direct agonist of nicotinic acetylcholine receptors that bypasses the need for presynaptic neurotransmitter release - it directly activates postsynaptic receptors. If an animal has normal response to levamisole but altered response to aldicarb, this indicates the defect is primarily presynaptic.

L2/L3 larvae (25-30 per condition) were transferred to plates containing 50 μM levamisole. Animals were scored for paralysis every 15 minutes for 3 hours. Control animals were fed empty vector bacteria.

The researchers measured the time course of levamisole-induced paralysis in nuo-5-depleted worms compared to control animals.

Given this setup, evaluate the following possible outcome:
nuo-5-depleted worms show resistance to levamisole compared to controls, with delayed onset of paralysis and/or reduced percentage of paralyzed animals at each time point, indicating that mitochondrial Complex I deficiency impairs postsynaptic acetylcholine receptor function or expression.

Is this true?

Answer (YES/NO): NO